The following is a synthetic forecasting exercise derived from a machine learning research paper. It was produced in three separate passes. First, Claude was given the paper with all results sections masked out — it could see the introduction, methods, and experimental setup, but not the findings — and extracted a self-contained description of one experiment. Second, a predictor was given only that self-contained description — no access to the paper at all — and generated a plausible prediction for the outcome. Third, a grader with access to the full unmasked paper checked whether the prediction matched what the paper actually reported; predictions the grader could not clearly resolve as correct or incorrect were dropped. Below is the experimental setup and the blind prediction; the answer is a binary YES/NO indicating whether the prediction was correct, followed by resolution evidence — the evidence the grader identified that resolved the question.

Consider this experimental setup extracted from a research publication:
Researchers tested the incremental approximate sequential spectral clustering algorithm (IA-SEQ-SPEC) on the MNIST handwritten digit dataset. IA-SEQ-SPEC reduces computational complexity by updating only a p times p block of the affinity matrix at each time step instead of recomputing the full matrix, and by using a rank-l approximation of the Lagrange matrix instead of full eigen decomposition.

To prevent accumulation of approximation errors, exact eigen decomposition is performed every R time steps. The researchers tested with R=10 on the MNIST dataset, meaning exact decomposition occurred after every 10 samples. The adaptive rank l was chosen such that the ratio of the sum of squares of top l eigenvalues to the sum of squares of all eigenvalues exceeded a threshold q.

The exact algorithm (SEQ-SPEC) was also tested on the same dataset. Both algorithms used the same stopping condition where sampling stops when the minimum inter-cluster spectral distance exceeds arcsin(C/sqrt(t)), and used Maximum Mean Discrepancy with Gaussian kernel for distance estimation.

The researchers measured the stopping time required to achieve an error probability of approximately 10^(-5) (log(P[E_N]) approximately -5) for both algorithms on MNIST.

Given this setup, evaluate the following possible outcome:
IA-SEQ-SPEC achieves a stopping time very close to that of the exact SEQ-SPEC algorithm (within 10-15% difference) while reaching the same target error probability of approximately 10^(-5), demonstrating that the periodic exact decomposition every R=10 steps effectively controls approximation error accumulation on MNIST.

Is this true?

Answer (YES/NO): YES